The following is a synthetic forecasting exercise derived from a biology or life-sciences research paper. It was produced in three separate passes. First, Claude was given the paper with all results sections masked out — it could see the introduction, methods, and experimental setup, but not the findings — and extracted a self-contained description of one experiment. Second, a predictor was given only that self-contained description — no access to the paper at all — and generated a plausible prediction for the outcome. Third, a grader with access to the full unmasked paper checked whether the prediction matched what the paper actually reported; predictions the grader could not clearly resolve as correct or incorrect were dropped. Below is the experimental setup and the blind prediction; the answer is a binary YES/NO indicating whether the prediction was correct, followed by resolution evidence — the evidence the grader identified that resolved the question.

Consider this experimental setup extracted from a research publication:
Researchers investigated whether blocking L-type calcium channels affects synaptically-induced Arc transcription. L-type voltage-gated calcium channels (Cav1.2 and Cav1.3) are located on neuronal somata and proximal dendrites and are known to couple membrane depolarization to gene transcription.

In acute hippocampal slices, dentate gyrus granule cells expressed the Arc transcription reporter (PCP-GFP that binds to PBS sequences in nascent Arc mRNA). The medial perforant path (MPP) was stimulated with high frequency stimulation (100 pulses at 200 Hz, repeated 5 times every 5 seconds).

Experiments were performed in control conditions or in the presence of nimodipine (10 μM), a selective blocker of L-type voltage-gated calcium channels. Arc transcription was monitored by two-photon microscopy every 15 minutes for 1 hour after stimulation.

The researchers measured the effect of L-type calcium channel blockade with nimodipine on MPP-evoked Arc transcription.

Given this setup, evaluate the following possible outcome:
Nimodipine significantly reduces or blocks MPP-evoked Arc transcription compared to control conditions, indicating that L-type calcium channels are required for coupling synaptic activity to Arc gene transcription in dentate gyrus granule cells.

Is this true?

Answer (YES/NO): NO